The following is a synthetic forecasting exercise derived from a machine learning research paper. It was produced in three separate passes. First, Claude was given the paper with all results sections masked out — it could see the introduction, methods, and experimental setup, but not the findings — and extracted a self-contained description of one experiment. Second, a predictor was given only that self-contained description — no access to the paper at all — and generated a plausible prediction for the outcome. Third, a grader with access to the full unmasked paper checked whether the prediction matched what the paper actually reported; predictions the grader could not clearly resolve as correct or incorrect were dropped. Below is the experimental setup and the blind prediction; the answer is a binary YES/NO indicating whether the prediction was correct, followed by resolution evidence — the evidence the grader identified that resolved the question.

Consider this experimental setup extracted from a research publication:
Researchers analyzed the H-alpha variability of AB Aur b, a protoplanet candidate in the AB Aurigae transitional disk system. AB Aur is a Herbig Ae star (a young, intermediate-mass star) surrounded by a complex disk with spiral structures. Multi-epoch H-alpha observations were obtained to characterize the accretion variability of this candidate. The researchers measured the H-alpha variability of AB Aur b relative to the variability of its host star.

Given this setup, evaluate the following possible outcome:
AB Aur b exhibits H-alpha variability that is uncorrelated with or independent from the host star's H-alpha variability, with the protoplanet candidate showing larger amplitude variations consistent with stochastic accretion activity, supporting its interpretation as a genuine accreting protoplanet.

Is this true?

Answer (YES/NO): YES